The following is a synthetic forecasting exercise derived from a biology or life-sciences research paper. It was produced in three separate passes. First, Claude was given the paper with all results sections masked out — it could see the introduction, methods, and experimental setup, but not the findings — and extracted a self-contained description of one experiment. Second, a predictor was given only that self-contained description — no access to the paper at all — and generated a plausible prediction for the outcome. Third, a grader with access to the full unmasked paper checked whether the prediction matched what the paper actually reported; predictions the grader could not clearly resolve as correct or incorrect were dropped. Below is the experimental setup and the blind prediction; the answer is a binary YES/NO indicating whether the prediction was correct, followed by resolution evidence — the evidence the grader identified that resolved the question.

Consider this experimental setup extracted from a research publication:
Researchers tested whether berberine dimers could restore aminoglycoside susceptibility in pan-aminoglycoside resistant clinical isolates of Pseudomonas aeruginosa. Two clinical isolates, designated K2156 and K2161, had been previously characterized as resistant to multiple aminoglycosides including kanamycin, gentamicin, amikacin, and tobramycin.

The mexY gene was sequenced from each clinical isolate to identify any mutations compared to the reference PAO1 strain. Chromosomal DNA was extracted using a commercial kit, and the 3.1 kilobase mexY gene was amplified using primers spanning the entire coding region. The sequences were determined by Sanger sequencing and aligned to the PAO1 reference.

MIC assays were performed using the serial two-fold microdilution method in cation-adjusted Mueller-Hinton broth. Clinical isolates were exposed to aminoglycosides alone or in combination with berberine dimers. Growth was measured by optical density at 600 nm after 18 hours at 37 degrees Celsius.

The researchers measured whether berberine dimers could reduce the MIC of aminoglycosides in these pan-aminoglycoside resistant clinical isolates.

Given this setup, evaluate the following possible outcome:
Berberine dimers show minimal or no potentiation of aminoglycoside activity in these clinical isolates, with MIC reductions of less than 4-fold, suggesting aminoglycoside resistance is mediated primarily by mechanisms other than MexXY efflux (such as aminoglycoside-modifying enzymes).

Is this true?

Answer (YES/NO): NO